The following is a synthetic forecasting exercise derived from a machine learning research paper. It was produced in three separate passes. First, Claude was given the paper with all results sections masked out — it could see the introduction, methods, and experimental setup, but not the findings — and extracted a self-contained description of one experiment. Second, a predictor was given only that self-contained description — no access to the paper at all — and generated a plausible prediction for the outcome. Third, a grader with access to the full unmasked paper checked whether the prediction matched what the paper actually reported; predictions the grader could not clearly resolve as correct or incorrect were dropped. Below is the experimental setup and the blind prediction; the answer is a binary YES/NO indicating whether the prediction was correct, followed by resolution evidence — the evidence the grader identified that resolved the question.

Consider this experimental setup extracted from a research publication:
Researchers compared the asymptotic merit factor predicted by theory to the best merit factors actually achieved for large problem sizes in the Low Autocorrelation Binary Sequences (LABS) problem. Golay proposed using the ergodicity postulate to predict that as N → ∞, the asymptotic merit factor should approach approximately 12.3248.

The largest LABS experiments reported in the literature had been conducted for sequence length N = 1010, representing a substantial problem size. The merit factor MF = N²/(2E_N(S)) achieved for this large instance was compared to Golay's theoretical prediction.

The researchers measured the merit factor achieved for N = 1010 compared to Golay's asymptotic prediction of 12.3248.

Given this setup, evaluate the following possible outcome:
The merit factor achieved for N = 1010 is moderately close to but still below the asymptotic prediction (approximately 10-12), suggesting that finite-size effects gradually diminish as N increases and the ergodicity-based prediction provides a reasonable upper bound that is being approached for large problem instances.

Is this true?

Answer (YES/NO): NO